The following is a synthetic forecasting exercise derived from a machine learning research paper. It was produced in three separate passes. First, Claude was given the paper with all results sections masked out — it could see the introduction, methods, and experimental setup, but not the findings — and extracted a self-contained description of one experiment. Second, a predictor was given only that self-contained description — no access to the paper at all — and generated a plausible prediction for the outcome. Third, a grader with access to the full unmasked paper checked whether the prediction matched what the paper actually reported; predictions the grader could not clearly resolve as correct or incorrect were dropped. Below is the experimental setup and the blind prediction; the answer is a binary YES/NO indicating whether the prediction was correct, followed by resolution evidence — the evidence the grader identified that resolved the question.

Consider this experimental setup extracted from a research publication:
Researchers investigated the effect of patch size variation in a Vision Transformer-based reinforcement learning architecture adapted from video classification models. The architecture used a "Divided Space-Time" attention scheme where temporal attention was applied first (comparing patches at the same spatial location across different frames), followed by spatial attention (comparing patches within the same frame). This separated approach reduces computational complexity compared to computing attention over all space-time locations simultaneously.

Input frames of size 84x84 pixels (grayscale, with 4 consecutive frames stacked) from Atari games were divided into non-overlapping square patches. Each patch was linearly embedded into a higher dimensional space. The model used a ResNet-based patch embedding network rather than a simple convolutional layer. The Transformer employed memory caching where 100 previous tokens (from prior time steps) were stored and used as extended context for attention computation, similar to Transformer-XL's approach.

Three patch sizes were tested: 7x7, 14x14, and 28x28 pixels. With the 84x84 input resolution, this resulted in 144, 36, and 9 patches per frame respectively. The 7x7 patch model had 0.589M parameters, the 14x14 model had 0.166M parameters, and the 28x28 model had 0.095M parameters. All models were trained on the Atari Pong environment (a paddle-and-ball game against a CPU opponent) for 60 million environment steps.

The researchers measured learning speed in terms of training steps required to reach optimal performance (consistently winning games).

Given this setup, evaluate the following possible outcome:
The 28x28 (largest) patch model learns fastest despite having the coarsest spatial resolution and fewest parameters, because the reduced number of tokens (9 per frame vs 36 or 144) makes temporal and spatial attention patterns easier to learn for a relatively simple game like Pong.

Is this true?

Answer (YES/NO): NO